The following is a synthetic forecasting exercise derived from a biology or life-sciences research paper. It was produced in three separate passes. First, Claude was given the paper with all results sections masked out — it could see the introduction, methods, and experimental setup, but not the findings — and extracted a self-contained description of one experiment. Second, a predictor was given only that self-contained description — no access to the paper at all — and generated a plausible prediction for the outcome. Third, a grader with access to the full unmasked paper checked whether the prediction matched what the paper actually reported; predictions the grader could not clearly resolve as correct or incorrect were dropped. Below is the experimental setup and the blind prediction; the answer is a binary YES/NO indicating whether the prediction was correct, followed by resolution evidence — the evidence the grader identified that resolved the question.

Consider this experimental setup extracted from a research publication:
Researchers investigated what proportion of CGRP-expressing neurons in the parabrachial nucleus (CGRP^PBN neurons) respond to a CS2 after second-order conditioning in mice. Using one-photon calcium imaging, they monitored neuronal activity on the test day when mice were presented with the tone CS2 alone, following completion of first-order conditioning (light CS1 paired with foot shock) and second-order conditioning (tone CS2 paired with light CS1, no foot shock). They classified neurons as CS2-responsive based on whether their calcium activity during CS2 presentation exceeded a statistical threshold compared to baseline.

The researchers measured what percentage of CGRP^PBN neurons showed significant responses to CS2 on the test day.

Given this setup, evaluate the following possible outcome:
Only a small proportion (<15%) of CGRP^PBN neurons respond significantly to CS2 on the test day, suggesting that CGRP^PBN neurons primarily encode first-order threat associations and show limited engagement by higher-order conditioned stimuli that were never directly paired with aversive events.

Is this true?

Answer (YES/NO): NO